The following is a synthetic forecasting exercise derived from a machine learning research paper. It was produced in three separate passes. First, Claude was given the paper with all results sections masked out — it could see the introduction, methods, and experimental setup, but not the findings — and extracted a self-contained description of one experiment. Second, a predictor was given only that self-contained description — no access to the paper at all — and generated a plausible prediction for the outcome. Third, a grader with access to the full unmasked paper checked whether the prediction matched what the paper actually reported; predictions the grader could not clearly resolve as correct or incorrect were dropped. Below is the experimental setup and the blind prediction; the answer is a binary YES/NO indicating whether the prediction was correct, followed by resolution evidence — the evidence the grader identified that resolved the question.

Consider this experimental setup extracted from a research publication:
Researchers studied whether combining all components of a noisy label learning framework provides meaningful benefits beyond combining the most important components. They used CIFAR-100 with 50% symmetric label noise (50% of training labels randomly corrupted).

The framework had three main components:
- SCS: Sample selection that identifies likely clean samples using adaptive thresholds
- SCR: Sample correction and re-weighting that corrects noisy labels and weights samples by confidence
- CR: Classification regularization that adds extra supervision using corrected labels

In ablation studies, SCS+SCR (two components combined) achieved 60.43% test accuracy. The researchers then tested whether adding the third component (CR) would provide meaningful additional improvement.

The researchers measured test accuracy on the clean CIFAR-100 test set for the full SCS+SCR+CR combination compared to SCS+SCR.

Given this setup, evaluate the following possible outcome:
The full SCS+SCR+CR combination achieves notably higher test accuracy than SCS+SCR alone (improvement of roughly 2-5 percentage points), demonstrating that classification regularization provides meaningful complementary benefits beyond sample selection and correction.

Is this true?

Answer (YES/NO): YES